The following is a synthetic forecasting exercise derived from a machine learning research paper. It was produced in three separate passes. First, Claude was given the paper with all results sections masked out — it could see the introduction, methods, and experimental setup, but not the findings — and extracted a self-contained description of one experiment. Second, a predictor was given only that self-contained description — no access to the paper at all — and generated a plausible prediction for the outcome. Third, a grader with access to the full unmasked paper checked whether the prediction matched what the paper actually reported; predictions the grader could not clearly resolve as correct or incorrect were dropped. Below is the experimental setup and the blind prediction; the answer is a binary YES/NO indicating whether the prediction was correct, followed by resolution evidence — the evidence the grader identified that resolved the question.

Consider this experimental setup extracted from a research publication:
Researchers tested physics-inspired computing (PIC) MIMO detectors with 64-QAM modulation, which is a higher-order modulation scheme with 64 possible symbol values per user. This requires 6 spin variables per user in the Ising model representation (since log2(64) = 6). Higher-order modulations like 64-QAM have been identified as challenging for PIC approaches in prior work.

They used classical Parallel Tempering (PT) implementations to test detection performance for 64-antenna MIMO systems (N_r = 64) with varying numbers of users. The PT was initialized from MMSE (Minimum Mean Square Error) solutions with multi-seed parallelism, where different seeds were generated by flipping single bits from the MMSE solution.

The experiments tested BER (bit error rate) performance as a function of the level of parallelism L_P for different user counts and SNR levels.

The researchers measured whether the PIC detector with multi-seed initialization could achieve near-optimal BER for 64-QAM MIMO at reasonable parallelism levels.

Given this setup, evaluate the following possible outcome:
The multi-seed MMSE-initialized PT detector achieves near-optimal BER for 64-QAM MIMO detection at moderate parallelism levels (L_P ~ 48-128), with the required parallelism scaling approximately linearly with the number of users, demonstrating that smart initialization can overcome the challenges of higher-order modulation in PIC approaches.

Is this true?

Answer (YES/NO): NO